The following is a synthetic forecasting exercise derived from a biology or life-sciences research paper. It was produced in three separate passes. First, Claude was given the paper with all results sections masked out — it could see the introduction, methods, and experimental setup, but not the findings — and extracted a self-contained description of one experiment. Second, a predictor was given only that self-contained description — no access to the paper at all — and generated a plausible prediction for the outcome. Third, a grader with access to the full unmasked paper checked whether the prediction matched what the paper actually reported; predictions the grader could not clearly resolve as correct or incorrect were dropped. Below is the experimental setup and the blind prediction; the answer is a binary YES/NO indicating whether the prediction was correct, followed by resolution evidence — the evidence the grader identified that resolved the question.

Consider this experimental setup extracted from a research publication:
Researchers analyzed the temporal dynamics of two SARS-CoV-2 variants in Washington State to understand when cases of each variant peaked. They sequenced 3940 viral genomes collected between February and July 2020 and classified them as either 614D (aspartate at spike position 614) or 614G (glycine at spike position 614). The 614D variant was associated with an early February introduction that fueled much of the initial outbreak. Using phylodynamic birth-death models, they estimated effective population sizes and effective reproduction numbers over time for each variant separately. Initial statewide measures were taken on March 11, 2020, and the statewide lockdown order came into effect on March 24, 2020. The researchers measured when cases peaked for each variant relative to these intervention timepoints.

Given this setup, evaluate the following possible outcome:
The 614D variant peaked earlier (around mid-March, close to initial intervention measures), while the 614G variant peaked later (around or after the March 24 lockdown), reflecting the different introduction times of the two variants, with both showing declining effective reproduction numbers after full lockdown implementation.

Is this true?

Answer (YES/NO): YES